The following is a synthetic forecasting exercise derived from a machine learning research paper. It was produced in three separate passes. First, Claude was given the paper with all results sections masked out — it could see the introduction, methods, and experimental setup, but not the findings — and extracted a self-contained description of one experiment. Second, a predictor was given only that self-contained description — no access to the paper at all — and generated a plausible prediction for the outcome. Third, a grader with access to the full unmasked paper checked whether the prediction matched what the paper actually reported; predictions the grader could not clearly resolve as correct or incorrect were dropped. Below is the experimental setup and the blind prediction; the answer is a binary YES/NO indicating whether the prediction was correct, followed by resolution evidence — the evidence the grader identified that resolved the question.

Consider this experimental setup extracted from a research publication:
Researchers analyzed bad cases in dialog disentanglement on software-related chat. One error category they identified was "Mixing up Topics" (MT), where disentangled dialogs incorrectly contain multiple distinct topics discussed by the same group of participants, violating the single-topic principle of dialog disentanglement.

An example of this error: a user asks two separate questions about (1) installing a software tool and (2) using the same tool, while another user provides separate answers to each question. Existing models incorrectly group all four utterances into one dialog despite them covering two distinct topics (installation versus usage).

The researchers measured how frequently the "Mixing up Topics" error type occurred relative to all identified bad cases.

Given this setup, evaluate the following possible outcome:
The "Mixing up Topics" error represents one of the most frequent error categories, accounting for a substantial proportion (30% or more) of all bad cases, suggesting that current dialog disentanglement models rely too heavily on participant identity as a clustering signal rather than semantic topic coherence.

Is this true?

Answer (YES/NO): NO